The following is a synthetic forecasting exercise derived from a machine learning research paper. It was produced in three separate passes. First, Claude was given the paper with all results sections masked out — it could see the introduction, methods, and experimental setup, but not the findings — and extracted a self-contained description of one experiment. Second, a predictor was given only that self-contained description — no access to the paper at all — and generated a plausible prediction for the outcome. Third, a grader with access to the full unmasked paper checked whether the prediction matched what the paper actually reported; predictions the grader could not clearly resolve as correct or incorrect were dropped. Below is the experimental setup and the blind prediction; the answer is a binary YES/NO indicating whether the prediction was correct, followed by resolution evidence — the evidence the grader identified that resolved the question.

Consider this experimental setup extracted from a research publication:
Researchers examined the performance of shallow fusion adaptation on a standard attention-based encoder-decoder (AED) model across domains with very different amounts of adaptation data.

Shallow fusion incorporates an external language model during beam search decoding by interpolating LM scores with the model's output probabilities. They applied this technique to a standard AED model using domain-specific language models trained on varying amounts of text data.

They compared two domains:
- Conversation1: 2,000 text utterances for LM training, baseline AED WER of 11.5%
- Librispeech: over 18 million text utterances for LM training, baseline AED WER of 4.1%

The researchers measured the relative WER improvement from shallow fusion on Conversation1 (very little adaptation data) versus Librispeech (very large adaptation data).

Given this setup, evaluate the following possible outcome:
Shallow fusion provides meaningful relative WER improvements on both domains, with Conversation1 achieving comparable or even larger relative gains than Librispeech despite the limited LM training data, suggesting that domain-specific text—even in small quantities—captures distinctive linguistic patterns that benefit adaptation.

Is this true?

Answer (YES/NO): NO